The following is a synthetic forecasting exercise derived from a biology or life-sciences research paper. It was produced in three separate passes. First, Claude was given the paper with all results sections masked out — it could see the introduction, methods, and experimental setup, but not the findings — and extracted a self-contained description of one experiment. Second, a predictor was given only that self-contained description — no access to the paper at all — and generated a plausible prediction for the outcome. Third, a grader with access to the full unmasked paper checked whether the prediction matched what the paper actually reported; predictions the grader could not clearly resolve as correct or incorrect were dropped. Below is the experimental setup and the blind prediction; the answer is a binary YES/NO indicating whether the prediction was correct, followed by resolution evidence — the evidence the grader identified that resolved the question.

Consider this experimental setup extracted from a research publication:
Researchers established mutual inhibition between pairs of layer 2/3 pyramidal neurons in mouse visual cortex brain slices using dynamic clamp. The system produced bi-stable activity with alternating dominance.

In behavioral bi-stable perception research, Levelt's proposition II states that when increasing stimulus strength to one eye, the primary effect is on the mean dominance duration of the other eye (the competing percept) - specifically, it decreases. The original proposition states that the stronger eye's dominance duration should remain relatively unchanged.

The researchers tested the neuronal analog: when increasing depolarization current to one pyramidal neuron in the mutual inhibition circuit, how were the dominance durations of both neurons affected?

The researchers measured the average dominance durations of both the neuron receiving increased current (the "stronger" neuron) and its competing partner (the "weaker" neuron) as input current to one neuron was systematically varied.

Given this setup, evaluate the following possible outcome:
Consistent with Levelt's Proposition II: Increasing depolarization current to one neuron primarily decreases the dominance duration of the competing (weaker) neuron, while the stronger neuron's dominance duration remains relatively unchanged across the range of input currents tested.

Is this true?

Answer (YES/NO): NO